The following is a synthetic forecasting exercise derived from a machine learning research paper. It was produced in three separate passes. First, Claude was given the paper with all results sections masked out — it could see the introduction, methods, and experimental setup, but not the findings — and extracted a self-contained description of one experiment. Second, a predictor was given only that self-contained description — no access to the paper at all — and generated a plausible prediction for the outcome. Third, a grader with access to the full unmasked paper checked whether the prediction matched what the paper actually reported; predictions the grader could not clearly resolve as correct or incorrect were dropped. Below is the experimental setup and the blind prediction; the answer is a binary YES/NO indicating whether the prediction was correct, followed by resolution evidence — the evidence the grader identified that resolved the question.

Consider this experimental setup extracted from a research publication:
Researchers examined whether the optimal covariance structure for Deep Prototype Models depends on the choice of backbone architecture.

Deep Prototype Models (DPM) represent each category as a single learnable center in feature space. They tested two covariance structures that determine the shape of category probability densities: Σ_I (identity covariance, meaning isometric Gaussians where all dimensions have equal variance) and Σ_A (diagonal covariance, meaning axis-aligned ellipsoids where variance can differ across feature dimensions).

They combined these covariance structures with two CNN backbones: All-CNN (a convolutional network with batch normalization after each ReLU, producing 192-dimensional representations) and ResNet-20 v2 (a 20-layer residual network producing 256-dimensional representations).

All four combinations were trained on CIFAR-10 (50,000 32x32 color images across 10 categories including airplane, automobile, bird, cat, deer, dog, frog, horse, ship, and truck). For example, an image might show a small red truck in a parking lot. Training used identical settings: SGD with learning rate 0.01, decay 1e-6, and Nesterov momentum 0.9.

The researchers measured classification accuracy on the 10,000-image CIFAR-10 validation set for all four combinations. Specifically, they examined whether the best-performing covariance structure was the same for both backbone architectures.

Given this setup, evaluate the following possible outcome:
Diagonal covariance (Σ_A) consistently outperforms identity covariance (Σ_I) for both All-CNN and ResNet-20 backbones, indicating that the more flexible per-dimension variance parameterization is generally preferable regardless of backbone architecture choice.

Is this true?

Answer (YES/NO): NO